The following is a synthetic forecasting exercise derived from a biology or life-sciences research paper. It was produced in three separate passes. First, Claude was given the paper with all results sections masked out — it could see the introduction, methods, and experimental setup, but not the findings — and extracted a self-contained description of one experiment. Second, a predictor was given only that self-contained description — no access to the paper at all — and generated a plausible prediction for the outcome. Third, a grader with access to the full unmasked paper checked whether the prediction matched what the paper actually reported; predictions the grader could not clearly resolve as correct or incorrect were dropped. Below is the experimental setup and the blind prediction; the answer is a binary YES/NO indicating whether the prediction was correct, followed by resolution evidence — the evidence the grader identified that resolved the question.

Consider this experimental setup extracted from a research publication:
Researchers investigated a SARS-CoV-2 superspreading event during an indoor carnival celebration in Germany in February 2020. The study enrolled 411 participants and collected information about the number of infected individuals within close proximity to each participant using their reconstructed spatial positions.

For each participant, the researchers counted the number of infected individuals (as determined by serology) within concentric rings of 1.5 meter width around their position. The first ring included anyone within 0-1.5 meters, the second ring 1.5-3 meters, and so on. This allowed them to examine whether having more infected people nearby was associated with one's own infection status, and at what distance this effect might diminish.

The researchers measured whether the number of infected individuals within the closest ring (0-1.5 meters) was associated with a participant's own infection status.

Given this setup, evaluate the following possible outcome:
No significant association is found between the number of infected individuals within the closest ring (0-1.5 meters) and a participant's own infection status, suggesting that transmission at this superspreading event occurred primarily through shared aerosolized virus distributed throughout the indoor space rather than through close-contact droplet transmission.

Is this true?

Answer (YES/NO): YES